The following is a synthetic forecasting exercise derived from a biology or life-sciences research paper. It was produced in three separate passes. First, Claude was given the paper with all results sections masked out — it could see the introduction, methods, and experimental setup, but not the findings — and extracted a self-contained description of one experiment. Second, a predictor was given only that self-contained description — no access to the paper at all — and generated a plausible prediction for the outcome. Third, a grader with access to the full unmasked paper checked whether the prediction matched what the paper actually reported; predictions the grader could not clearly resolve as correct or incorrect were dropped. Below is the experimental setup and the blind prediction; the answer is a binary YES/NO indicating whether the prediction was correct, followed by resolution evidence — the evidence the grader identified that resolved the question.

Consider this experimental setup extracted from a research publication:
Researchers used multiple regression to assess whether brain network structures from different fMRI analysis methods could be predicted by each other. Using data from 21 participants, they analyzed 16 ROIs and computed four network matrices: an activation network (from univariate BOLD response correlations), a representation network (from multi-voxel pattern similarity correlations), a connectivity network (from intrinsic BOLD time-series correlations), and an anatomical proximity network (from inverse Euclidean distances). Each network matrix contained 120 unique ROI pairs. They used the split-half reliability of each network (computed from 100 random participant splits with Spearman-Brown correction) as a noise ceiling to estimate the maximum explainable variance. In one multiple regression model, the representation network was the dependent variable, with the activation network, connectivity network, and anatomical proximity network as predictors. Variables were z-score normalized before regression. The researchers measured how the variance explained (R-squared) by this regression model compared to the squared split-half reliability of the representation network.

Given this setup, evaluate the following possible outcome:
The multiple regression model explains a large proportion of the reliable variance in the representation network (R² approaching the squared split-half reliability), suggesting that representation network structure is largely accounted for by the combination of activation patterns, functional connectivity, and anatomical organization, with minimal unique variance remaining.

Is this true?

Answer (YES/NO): NO